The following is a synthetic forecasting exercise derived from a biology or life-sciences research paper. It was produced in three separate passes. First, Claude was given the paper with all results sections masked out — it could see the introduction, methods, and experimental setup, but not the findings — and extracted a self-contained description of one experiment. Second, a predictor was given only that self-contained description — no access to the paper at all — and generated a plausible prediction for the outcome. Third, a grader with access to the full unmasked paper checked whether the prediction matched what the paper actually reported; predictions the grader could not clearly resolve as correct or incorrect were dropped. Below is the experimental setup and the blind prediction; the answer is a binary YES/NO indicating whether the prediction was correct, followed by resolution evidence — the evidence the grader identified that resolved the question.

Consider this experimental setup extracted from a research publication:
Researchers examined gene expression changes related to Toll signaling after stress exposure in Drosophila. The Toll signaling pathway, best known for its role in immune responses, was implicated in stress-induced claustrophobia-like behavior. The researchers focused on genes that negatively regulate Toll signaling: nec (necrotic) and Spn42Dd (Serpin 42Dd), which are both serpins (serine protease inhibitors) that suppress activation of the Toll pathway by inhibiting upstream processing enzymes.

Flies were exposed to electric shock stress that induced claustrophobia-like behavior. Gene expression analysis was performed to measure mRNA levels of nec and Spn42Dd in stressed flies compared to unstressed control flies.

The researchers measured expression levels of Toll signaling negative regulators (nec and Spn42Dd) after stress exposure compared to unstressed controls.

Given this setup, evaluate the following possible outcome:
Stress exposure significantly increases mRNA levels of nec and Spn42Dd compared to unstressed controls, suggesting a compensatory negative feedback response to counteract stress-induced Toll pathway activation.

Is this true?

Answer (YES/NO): YES